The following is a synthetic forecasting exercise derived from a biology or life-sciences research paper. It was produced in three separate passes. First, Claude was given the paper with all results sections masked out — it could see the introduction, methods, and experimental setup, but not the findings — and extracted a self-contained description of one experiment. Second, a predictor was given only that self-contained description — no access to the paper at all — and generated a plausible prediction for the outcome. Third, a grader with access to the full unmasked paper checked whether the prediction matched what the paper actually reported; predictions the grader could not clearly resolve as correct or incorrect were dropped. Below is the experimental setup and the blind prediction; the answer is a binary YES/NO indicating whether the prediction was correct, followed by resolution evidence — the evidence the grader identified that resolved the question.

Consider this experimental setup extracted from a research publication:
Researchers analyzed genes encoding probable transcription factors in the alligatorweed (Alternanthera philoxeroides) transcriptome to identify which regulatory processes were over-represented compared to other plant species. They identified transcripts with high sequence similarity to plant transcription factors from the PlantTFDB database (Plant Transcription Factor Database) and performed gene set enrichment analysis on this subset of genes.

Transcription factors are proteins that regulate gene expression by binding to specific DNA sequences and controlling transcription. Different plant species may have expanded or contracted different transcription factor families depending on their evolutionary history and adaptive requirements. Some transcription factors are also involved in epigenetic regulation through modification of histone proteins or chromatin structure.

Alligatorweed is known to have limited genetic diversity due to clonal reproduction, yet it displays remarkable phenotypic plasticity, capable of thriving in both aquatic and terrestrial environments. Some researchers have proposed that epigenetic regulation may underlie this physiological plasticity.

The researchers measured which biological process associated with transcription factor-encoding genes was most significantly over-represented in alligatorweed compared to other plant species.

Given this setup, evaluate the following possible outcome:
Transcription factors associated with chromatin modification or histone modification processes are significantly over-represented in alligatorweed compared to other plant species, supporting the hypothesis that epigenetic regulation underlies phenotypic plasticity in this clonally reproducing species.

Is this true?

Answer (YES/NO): YES